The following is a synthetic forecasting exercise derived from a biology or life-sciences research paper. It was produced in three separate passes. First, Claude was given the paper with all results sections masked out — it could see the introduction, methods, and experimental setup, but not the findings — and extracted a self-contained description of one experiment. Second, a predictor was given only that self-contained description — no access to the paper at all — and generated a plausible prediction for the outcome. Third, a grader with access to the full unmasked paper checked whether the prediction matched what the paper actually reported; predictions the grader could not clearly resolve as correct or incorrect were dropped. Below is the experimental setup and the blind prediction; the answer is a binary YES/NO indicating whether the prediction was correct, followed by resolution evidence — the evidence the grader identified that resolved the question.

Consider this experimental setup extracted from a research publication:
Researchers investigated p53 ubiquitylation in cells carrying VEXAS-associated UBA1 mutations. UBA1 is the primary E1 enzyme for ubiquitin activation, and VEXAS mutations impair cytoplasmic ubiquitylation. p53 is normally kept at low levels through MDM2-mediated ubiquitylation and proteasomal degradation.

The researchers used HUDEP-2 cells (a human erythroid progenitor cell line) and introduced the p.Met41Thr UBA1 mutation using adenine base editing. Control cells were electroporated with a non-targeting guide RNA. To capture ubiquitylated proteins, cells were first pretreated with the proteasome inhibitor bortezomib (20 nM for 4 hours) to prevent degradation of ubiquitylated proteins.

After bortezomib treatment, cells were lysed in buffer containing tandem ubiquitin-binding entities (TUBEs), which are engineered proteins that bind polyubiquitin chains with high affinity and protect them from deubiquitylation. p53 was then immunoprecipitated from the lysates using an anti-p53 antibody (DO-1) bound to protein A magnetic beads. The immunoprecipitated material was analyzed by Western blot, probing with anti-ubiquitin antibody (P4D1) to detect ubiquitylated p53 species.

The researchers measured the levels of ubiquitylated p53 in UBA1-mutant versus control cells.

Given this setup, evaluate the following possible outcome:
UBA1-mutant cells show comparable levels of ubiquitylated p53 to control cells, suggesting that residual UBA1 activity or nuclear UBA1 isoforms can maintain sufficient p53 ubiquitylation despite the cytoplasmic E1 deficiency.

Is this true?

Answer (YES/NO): NO